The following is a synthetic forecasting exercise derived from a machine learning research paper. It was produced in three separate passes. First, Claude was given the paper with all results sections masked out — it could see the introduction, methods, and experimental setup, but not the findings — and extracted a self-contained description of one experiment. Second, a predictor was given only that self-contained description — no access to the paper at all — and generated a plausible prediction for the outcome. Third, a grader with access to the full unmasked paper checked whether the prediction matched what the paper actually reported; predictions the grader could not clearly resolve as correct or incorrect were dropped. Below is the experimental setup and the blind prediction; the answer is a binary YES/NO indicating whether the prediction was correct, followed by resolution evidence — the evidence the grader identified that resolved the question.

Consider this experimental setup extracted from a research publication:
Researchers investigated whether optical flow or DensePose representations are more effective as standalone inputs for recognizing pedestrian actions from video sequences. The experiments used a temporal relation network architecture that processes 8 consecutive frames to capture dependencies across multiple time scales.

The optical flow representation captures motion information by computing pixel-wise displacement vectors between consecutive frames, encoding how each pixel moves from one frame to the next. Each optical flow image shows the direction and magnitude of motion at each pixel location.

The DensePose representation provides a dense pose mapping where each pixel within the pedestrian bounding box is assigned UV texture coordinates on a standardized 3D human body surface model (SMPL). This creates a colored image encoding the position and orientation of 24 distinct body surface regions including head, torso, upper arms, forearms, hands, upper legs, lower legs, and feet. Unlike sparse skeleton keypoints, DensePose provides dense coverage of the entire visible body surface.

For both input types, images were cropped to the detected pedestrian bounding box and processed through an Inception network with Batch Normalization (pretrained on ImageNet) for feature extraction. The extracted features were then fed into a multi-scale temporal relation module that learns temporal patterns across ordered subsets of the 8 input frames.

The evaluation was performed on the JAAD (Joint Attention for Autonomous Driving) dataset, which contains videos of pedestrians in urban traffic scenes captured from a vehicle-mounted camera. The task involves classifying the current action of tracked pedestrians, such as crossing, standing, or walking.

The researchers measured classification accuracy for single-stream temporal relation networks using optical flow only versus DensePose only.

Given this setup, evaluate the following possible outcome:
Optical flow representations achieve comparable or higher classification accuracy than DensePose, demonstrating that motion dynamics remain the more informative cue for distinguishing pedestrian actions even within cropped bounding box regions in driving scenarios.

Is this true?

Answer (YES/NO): YES